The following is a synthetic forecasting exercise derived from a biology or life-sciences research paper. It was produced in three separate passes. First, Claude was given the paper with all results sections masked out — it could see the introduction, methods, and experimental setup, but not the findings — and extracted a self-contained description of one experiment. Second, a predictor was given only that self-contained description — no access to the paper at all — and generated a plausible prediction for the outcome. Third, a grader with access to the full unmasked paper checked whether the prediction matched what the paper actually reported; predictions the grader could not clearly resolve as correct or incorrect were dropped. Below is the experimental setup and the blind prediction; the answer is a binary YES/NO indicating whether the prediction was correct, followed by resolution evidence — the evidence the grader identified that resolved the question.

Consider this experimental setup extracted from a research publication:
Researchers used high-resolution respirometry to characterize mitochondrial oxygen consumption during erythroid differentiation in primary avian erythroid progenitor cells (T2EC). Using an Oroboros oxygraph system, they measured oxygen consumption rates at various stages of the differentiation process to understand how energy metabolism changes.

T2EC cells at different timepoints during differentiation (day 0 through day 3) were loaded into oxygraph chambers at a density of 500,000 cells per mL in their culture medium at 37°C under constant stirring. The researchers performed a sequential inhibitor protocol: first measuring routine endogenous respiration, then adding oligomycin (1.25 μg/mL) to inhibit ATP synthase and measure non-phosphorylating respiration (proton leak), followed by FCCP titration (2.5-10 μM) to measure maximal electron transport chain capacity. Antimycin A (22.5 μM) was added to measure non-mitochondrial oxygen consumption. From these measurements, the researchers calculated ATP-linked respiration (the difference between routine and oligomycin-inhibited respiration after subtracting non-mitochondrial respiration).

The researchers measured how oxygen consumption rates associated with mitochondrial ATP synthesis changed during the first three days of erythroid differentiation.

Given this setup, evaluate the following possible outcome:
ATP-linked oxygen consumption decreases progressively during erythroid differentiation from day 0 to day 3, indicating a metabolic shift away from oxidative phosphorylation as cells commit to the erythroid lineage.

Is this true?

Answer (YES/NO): NO